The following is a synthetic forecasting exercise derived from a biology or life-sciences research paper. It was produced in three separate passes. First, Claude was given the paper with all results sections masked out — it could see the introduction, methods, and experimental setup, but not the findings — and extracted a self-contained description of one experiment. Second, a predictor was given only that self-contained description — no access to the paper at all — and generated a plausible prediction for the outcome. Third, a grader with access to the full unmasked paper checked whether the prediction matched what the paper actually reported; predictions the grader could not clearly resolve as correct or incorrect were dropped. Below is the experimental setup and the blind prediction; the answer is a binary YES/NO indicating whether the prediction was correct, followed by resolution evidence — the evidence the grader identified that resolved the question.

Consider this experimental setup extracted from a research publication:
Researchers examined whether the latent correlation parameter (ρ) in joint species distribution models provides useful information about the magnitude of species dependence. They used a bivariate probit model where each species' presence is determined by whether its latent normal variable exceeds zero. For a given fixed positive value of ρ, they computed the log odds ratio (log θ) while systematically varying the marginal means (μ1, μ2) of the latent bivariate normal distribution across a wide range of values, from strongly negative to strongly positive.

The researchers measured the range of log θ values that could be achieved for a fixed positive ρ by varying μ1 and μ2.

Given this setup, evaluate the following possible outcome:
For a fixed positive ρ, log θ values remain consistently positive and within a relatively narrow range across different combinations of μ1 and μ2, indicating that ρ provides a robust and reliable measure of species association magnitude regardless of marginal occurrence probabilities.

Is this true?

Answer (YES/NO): NO